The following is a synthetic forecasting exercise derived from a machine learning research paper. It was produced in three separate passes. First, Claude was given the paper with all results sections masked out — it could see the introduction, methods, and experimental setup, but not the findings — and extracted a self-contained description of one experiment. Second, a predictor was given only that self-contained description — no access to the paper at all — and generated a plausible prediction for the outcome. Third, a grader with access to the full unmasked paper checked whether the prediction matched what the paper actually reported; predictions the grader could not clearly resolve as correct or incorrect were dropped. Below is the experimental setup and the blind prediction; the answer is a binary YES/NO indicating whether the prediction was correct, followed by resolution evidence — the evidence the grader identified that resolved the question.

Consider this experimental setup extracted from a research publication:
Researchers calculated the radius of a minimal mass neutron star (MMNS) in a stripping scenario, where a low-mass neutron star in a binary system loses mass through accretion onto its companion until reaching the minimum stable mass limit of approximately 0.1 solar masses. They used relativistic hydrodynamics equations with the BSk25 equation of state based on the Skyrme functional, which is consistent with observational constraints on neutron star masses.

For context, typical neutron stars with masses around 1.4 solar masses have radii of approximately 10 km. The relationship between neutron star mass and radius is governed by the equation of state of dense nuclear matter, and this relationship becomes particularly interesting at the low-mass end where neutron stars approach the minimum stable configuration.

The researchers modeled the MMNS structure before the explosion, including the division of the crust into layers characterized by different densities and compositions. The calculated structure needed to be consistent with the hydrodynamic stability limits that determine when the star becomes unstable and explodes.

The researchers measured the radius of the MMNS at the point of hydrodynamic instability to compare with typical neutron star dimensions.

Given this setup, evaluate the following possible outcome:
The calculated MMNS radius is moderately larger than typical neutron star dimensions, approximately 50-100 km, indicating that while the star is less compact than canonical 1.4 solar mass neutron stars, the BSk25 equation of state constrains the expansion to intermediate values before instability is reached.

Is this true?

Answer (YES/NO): NO